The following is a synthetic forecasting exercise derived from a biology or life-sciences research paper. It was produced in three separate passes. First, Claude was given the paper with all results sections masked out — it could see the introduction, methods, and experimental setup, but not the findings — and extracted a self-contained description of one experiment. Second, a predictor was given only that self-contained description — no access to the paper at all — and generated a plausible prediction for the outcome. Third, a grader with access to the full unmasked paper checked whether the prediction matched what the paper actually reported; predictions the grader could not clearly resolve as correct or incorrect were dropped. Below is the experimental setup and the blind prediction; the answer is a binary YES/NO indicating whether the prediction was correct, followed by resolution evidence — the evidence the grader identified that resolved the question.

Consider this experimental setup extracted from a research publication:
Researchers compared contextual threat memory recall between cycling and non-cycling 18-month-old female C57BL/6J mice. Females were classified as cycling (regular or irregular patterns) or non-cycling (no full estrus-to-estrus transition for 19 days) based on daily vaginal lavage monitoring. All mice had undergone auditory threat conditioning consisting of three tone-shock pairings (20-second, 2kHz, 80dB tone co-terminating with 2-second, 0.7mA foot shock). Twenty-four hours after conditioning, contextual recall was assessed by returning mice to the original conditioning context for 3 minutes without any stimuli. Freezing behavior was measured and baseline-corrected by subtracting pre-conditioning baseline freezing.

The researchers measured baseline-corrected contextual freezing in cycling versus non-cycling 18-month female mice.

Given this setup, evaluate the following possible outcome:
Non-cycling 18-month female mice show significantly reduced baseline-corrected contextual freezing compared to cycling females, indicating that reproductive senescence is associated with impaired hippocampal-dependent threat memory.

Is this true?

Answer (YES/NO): NO